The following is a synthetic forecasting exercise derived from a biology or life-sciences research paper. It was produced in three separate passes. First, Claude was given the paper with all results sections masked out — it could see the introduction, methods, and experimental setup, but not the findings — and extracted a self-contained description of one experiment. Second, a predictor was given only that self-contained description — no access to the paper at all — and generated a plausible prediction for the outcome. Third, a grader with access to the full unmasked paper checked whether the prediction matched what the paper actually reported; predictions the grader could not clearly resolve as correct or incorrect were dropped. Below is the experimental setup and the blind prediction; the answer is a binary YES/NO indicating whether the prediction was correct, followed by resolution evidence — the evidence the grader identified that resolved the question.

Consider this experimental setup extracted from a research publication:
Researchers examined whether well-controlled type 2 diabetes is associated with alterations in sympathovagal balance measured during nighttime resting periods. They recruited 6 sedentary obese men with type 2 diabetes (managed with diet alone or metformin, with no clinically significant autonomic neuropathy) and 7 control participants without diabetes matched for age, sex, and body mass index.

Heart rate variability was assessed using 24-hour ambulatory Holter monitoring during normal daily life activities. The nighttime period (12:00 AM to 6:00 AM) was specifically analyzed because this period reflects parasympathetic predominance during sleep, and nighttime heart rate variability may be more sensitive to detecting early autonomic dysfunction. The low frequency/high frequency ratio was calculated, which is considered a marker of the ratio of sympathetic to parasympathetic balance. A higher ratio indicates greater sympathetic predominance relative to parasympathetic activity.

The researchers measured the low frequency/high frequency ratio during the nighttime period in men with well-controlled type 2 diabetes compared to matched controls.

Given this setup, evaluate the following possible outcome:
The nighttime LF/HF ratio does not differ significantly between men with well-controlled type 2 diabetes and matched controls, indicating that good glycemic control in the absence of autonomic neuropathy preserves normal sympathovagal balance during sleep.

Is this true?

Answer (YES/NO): YES